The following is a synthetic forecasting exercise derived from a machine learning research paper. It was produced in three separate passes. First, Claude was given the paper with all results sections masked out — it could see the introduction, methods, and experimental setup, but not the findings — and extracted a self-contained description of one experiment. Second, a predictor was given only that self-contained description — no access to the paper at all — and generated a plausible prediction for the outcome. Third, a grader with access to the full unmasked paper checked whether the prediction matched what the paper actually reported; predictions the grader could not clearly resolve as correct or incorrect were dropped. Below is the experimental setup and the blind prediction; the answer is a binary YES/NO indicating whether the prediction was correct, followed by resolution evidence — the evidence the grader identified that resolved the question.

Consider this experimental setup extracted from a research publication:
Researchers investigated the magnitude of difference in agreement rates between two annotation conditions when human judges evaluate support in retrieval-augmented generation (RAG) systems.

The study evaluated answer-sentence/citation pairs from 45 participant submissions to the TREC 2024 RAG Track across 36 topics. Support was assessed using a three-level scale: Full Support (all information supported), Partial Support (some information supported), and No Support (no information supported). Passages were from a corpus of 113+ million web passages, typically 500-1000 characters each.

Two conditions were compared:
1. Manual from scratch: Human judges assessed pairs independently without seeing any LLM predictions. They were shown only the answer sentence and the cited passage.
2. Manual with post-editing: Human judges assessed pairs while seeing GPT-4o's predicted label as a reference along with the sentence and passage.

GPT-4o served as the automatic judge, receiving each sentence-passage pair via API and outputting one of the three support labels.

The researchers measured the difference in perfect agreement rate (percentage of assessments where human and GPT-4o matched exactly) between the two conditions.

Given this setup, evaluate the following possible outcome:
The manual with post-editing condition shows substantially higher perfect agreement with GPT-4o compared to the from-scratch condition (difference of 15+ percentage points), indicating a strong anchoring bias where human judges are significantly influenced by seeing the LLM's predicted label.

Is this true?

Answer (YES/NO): YES